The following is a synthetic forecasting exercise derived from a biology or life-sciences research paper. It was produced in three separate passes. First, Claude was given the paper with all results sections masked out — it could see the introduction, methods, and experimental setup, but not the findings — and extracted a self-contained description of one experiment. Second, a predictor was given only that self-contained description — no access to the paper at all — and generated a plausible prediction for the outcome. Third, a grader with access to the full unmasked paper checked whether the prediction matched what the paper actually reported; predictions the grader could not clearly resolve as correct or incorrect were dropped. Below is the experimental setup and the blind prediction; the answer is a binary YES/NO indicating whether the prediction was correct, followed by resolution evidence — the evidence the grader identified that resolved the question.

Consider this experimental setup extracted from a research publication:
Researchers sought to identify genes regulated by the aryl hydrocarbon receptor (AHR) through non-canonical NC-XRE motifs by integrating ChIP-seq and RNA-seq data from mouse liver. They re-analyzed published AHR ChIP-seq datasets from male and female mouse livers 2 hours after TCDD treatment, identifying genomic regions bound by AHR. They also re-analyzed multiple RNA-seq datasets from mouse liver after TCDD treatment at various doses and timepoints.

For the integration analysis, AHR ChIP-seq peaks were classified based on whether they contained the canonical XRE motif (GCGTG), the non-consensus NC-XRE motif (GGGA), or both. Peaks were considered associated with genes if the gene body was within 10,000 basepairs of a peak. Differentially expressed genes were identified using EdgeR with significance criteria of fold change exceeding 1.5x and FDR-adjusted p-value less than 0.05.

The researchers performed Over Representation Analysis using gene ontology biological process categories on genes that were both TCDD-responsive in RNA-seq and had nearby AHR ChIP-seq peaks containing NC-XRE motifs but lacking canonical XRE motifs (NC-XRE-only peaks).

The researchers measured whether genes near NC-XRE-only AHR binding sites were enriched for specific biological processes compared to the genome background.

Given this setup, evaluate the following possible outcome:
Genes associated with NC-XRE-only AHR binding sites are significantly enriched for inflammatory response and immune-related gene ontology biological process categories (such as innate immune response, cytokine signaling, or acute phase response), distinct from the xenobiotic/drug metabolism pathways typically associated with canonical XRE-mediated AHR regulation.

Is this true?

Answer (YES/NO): NO